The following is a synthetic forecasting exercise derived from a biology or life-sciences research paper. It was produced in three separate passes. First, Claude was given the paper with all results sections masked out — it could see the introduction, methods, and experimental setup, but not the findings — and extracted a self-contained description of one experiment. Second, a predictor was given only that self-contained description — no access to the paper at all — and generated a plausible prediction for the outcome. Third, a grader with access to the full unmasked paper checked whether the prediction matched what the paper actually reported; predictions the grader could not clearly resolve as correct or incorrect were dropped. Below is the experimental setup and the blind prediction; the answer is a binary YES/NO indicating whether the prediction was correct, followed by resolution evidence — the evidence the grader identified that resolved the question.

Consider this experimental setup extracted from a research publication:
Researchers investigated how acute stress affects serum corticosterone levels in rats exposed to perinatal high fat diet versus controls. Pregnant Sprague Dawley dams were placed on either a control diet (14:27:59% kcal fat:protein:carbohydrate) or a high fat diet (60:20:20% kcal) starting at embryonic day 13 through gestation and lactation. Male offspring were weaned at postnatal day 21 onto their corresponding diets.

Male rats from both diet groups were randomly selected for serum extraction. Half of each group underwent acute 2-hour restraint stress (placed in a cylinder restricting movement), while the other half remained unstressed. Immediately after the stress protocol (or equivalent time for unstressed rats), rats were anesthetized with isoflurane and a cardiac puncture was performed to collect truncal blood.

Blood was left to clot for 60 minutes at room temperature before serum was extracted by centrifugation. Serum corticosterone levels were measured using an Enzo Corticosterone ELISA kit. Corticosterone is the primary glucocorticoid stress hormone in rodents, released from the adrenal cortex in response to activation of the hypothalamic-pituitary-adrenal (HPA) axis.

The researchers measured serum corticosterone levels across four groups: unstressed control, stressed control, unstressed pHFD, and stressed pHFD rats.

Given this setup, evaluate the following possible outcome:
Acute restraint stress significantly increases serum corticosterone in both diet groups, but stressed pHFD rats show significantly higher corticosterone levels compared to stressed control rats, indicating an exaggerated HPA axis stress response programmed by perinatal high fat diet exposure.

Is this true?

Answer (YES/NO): NO